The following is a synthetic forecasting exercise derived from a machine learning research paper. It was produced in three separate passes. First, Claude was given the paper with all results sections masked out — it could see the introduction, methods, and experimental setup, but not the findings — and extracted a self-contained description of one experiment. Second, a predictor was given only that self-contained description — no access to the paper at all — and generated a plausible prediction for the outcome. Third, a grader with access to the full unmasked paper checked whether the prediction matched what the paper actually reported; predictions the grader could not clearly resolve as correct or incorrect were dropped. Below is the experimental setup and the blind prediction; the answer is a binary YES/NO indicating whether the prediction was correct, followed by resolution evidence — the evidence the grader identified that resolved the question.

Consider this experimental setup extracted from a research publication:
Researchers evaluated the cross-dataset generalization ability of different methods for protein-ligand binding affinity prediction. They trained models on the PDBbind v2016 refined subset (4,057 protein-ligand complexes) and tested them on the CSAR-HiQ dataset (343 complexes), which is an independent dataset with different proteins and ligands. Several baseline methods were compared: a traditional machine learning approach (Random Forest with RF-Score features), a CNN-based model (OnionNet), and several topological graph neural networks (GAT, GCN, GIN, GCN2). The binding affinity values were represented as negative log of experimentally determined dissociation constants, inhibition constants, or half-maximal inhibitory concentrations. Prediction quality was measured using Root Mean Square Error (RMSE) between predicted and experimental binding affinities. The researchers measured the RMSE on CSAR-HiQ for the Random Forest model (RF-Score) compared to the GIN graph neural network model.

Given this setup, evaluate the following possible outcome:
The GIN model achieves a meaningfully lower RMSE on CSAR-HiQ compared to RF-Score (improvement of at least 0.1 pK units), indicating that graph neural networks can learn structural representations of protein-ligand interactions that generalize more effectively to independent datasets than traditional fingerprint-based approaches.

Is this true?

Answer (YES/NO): NO